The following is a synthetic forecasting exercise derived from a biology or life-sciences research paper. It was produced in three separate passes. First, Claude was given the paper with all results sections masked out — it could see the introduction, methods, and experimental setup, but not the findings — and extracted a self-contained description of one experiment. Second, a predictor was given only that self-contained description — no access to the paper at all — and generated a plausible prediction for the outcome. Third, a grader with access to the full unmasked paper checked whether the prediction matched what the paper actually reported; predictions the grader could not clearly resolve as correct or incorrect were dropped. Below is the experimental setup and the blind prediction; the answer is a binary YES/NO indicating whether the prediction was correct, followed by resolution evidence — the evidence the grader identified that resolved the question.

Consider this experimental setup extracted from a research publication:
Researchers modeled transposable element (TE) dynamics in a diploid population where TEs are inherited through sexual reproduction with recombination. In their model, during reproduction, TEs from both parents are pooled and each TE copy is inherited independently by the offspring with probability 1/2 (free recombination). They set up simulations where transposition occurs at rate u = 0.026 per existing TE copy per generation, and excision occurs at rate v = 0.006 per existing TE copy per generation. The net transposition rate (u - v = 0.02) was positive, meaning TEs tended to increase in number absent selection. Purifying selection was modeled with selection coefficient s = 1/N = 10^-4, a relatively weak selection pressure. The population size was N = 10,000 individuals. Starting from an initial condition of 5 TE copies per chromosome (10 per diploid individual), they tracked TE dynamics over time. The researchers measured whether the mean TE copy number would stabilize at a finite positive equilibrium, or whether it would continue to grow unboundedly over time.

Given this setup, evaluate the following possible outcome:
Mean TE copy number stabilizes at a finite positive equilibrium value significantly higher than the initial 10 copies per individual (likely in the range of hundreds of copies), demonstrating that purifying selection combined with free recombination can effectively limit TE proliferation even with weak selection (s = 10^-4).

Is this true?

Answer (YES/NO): NO